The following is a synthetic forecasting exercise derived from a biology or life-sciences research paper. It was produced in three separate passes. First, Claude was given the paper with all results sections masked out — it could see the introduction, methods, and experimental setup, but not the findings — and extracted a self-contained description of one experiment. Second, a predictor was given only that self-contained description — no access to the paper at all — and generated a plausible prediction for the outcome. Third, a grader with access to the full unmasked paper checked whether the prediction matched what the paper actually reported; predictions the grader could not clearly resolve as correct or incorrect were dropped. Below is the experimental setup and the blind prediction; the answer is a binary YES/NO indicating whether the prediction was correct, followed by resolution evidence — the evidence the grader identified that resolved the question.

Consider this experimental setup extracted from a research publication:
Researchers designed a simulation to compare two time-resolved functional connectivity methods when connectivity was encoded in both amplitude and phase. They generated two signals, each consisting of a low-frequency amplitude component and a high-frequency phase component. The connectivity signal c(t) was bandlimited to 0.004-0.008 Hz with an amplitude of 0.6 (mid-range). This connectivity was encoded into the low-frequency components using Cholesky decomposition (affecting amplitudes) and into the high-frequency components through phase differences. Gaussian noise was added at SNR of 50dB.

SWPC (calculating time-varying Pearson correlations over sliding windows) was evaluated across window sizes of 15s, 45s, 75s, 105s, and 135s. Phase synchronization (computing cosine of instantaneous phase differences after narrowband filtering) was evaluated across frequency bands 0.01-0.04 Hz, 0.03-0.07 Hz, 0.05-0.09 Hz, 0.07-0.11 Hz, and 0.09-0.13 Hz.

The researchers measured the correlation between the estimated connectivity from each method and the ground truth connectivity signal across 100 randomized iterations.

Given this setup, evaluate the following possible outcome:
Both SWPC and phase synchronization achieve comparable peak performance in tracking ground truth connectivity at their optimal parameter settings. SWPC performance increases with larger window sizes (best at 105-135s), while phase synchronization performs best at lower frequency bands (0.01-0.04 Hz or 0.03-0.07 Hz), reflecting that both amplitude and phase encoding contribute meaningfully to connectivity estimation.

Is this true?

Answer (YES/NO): NO